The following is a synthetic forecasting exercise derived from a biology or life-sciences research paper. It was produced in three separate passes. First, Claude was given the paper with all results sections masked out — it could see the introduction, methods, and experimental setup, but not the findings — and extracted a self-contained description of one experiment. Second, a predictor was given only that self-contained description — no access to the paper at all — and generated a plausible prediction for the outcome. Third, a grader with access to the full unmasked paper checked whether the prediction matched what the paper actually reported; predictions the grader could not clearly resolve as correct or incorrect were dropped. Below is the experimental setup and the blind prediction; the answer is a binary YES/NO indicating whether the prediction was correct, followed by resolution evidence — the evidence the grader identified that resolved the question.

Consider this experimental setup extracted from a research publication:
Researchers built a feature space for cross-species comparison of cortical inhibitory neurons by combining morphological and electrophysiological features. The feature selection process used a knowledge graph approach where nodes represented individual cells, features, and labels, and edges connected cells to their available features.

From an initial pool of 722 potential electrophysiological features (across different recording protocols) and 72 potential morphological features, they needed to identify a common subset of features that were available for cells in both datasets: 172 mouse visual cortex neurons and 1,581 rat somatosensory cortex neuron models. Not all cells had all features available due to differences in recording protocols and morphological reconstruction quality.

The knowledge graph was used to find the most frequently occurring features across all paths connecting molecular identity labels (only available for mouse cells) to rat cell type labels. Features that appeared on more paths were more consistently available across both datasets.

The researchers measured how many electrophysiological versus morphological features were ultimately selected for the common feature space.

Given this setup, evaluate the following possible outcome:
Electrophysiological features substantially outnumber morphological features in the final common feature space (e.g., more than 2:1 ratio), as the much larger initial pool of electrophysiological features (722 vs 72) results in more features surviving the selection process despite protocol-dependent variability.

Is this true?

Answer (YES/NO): NO